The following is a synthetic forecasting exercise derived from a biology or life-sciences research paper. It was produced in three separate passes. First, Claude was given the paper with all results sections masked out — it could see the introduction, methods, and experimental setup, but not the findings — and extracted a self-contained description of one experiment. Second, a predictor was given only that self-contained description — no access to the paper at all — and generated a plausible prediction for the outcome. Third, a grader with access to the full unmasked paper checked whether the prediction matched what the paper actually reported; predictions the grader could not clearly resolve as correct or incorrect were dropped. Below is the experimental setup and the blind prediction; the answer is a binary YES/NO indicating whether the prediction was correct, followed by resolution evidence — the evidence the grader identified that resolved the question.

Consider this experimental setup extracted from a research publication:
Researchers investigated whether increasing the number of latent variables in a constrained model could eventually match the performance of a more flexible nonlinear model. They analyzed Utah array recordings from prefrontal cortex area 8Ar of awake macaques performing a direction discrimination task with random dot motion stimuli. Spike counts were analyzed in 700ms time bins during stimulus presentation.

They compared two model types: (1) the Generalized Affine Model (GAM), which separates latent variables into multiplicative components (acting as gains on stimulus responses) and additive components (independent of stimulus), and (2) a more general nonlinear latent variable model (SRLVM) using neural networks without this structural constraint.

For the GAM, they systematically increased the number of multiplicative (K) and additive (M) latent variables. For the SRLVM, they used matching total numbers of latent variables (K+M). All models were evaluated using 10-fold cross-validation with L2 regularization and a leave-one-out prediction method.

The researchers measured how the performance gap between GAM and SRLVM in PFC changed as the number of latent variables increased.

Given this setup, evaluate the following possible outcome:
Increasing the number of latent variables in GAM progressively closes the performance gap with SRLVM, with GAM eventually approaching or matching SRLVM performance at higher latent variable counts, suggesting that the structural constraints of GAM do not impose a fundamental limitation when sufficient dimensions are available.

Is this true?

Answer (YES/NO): YES